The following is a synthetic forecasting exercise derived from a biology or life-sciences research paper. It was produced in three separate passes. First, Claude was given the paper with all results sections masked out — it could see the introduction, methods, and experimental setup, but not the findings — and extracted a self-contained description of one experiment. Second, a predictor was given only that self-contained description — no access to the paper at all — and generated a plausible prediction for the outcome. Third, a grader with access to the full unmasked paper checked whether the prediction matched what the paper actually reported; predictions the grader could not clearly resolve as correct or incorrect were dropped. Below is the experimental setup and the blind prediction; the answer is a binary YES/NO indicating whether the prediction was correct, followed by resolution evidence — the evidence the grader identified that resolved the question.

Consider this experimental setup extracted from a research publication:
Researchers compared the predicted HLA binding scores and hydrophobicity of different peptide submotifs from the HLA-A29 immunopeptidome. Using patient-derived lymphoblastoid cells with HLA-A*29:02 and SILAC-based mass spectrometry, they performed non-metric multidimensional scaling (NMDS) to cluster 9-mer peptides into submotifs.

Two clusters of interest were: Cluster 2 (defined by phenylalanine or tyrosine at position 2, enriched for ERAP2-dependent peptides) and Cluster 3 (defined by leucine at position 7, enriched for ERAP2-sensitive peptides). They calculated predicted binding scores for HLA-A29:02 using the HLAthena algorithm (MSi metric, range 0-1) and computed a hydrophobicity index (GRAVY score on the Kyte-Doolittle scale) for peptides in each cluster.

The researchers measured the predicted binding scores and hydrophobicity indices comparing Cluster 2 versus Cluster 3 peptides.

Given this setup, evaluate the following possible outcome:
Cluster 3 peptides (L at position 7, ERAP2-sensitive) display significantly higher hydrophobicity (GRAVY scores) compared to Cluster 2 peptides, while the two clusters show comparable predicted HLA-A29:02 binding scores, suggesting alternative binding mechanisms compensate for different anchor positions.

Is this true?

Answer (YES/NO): NO